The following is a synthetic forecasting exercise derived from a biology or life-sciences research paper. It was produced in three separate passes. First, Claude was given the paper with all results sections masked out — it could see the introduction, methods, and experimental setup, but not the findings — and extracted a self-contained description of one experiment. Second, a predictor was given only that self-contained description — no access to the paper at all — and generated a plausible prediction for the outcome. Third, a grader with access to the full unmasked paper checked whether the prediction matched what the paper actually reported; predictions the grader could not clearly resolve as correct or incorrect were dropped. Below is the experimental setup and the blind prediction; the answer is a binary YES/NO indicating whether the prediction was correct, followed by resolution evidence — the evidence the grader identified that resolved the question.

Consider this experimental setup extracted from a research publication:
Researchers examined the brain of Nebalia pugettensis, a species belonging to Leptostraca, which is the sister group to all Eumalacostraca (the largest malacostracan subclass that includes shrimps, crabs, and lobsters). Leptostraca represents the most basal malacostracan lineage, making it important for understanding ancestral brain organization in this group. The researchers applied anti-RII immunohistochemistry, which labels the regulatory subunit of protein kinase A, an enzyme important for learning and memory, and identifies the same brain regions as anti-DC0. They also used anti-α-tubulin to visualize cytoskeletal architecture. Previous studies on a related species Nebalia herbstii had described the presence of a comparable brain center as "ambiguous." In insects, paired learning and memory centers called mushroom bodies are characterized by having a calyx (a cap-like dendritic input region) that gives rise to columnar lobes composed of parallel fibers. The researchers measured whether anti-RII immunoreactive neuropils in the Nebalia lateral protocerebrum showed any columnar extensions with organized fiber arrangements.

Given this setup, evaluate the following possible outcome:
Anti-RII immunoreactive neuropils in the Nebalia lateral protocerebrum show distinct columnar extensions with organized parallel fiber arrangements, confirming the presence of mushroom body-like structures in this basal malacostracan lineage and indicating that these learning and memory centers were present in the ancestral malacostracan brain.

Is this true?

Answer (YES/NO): YES